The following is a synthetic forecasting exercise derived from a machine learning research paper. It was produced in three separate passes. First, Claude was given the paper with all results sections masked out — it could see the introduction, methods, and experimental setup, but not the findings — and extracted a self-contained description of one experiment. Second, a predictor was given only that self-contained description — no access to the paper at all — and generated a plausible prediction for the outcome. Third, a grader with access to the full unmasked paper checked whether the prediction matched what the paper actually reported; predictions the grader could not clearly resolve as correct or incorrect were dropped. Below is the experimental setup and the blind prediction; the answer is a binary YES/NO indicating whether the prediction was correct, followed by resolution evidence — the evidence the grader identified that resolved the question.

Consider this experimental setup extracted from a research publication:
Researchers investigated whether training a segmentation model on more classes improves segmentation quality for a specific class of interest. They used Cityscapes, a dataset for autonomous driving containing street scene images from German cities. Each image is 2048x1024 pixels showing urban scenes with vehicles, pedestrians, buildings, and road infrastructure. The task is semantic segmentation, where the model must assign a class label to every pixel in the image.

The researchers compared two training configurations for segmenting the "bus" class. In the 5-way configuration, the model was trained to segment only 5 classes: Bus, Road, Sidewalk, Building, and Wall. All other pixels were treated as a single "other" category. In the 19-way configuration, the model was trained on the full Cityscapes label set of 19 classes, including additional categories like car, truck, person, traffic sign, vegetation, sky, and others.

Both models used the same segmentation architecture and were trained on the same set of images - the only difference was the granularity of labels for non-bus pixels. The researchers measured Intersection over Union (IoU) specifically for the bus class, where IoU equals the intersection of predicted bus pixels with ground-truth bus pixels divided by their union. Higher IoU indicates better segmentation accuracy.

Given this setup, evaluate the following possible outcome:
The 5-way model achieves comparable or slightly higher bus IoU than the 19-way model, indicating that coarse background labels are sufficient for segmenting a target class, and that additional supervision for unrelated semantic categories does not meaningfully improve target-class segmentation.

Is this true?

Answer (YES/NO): NO